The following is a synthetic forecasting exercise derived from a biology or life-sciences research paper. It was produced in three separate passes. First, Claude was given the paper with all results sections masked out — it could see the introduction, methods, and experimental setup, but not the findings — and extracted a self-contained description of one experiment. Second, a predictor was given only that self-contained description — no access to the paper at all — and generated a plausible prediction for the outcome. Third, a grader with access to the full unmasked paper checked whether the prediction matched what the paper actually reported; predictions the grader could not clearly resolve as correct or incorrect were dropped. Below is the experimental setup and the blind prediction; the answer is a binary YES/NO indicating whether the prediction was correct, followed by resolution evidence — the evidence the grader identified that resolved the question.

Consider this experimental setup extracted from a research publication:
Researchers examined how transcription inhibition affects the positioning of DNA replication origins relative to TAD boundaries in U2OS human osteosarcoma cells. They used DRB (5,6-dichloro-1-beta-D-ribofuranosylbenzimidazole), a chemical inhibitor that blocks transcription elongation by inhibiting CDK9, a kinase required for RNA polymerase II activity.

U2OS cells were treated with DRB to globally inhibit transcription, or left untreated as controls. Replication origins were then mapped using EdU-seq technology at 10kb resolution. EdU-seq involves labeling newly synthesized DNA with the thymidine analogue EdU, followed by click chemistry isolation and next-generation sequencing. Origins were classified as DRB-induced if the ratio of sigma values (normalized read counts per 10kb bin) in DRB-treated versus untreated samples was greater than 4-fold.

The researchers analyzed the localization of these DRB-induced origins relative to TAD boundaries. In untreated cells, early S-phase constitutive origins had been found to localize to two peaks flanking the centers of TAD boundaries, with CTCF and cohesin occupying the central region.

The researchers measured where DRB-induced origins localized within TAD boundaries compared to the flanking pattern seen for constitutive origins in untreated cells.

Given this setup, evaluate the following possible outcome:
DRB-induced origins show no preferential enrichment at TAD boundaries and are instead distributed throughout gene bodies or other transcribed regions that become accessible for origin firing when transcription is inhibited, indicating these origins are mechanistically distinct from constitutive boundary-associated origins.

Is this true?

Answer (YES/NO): NO